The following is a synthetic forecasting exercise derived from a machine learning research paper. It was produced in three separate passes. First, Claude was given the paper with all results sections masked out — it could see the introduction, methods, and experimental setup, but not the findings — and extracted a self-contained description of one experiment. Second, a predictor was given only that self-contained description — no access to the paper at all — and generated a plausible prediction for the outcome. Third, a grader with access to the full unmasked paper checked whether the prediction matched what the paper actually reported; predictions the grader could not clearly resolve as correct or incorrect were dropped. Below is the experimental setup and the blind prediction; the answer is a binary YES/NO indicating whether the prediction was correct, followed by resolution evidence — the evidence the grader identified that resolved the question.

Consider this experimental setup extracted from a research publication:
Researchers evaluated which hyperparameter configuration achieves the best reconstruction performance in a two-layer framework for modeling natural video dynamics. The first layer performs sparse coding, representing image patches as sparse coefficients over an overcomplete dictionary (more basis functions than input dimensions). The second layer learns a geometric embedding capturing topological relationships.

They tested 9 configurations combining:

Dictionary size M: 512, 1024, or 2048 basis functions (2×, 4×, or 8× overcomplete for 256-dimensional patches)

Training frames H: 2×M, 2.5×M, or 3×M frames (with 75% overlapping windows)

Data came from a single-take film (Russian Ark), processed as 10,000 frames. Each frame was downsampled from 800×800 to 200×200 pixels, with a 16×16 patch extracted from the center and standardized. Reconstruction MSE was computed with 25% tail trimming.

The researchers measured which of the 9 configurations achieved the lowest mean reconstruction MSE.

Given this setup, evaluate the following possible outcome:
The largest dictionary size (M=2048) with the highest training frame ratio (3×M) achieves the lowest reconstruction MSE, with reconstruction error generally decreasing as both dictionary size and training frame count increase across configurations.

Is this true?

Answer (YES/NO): YES